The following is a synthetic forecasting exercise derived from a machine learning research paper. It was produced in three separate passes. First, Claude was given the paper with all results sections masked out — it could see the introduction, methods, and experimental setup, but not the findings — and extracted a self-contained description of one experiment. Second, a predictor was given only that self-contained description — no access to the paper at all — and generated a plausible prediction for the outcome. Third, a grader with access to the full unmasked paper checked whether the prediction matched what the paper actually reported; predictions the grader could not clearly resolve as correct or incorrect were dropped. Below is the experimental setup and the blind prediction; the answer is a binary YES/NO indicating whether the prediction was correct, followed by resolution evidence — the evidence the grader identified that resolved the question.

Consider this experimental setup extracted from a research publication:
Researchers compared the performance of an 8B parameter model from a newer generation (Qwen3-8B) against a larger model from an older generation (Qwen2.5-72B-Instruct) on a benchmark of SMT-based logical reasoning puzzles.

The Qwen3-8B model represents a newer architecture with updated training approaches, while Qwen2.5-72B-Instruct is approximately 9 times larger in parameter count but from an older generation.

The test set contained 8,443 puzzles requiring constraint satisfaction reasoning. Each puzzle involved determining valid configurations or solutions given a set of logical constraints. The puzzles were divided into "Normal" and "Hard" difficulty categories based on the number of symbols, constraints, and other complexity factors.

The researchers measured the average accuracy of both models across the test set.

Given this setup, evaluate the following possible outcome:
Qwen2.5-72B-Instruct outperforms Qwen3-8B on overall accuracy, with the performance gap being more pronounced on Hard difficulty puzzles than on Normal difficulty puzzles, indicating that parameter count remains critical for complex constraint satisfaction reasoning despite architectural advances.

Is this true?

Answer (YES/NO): NO